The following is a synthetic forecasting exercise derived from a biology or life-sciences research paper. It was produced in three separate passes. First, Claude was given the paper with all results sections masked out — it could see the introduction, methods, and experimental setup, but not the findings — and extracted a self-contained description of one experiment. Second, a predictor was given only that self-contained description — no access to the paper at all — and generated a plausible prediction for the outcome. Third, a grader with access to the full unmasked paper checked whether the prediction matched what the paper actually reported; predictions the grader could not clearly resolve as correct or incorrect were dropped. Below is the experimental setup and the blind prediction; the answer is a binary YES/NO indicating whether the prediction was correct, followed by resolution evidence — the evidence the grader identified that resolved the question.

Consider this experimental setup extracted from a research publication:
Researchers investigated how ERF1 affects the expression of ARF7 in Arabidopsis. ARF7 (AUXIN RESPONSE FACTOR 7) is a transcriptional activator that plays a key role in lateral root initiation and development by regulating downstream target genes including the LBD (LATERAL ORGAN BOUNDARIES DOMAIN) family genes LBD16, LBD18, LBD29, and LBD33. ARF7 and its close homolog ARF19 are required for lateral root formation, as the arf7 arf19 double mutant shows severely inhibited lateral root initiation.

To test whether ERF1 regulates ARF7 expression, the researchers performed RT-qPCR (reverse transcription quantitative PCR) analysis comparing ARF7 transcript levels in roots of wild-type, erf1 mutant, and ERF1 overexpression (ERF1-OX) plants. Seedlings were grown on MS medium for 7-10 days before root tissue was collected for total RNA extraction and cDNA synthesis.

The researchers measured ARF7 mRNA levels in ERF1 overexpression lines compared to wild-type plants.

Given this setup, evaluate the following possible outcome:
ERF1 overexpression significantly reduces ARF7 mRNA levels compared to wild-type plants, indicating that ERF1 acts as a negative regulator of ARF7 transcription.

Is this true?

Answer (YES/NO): YES